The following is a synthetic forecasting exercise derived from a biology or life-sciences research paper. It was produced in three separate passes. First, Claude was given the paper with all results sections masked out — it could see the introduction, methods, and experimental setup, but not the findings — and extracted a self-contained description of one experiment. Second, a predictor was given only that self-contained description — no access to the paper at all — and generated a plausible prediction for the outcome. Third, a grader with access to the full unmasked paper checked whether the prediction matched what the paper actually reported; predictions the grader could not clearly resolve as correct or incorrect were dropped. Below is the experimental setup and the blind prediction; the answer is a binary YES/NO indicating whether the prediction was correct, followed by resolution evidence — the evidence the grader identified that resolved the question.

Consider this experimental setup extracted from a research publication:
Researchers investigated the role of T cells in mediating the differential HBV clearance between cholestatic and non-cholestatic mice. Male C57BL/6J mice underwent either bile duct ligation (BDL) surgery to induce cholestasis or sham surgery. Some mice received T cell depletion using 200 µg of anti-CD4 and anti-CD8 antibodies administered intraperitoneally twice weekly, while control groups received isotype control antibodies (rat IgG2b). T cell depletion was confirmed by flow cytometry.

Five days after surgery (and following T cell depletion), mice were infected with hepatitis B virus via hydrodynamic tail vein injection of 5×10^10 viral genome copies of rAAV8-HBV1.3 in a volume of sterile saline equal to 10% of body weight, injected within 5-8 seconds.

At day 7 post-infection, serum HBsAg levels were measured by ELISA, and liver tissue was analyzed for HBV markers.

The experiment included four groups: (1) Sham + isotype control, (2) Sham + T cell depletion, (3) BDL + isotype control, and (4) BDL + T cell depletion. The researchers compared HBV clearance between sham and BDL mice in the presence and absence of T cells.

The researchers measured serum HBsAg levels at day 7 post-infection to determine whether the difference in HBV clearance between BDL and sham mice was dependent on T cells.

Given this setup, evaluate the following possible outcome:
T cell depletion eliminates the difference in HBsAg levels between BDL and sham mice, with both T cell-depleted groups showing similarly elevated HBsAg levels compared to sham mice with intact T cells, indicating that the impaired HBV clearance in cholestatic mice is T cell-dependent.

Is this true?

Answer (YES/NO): YES